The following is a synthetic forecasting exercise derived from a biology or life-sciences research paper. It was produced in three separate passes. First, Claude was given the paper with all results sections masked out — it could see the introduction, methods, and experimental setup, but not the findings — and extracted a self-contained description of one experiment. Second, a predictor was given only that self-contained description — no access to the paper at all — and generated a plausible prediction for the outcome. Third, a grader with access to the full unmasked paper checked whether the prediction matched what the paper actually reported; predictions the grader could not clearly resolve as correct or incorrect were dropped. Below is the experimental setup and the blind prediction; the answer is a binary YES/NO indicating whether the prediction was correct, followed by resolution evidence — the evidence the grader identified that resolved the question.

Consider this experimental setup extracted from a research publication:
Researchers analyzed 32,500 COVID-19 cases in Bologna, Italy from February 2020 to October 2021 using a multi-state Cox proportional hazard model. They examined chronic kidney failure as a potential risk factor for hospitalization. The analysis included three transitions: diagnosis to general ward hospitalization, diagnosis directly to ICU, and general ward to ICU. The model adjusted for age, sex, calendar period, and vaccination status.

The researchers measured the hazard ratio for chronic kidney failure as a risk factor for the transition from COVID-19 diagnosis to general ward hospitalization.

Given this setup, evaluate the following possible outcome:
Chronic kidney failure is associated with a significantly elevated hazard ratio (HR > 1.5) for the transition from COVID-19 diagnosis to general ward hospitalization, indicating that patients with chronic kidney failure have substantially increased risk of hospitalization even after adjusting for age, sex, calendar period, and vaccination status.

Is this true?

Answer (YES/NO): YES